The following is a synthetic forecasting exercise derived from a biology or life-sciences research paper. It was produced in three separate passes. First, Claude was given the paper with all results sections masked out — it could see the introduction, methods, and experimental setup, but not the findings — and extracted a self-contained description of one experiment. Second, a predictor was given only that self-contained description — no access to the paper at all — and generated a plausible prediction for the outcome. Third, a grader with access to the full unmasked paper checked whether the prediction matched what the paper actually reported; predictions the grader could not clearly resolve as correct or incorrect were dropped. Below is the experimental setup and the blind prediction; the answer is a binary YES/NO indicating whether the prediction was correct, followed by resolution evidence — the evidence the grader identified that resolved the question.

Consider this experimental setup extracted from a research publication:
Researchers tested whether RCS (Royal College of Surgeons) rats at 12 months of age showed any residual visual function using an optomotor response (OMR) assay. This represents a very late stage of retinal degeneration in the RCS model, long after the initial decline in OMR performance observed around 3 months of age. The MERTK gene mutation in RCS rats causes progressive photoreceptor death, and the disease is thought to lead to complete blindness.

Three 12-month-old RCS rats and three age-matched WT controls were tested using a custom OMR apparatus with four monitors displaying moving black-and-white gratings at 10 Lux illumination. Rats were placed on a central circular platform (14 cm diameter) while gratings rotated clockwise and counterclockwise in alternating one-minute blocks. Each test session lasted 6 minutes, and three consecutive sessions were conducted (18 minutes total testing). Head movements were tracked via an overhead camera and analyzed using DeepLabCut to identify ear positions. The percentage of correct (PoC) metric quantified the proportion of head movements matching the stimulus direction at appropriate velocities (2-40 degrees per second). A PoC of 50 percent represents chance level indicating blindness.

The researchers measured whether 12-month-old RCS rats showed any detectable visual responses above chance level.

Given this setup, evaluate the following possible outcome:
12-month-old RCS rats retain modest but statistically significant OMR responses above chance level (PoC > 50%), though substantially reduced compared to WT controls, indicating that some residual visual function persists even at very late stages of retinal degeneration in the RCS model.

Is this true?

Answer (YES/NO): NO